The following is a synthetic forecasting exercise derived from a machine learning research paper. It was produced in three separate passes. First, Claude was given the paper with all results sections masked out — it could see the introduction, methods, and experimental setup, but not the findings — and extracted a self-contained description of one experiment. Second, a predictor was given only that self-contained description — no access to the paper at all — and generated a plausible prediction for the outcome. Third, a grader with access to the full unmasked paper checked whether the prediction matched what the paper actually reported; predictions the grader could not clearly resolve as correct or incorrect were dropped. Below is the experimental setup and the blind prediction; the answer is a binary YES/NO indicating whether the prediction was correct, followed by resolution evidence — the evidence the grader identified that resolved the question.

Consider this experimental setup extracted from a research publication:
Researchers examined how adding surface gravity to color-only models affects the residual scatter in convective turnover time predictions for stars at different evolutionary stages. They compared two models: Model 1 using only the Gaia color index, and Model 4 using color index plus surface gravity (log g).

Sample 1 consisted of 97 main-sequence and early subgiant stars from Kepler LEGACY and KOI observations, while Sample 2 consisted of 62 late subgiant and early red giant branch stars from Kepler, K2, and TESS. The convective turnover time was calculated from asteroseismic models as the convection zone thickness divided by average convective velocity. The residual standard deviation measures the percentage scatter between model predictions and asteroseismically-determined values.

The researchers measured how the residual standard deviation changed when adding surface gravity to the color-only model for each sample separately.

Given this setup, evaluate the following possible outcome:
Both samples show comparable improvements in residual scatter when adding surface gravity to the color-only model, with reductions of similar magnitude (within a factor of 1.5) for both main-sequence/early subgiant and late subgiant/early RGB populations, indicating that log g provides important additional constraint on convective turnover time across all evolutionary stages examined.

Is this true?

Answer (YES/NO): NO